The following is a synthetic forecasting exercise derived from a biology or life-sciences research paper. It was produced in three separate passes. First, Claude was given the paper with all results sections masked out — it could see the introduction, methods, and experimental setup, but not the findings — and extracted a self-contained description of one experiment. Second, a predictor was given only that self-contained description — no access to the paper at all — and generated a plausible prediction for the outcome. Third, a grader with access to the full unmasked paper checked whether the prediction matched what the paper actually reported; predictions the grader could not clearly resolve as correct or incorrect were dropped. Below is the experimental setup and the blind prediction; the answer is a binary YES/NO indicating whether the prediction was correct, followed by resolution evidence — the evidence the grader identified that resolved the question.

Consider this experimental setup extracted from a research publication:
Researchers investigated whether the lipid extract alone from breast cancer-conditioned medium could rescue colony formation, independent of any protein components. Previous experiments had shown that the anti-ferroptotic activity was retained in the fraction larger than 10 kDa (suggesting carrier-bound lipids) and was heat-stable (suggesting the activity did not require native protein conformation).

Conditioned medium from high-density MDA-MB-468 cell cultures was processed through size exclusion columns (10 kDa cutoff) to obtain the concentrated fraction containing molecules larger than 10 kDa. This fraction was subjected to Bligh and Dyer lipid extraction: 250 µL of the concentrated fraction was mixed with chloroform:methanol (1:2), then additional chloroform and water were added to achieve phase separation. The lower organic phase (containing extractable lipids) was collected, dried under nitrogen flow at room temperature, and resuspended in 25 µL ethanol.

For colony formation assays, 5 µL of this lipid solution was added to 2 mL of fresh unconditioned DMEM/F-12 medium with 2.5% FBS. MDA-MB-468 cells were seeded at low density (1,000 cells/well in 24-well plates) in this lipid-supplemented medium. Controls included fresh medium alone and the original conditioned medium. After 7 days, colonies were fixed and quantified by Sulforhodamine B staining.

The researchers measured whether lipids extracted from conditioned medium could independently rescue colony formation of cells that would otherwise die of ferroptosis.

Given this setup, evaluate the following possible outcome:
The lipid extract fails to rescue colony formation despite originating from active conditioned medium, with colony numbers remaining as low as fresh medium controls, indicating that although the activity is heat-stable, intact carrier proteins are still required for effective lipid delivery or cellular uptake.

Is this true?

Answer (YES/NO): NO